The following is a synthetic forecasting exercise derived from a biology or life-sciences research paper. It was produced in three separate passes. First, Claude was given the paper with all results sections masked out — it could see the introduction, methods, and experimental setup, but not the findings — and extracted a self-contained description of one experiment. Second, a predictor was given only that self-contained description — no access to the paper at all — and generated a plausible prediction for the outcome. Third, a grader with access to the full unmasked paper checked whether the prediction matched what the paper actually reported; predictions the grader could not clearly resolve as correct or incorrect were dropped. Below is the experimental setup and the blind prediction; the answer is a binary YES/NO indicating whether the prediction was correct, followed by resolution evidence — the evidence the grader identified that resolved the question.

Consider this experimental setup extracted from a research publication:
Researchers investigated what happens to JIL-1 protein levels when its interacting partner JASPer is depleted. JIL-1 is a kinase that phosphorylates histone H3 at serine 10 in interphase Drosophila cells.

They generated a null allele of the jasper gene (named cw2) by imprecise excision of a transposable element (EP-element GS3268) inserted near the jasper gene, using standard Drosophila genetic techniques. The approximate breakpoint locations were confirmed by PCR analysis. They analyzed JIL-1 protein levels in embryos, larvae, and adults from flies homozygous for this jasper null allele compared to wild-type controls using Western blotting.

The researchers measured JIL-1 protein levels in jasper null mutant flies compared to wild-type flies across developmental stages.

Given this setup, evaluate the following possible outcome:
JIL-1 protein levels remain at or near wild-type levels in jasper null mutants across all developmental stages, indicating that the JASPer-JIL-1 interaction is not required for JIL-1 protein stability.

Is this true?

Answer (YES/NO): NO